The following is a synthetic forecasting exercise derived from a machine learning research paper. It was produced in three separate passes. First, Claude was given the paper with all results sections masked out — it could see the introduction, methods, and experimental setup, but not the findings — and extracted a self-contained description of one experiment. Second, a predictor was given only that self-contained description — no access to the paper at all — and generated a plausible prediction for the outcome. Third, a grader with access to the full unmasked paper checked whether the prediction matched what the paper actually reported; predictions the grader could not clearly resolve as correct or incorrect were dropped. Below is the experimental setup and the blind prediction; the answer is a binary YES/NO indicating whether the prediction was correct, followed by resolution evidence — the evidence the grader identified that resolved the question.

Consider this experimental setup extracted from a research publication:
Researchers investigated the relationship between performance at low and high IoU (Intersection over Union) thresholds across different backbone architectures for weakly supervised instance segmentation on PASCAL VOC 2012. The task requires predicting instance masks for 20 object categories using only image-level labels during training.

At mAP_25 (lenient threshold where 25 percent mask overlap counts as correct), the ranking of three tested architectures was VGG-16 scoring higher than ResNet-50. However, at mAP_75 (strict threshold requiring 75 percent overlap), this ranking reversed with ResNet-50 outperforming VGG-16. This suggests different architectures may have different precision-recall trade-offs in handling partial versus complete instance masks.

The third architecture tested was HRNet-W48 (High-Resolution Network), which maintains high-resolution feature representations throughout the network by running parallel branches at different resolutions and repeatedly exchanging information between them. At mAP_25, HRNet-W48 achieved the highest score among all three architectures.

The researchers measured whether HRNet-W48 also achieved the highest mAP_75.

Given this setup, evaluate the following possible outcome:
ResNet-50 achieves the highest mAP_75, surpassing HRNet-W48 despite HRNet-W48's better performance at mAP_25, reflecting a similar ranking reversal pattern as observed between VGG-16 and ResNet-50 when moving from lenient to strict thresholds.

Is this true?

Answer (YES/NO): NO